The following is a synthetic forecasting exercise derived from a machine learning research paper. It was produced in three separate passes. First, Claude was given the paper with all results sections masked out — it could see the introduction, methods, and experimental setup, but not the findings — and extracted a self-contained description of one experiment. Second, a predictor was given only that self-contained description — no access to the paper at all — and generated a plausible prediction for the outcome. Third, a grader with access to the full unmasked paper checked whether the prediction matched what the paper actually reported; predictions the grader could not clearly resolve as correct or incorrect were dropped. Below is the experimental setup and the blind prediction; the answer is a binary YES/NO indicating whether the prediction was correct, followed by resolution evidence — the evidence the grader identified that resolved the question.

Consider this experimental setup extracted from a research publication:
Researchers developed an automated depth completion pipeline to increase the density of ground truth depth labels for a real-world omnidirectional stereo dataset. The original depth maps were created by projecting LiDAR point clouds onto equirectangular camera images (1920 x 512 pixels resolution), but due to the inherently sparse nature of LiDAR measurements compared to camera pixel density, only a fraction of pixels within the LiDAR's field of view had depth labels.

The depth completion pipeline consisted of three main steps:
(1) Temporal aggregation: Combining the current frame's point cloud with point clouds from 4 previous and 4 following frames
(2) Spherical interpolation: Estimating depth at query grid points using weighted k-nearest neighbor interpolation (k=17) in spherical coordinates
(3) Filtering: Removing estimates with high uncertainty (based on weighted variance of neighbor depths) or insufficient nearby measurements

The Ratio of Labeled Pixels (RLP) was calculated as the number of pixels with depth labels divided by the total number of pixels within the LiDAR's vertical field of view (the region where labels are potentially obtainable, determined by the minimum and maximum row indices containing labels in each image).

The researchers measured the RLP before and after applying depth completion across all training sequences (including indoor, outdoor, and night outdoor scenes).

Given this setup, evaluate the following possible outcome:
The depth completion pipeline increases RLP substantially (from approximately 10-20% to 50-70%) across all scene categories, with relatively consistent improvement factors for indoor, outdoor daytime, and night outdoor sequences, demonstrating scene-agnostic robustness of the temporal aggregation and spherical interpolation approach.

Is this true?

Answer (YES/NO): YES